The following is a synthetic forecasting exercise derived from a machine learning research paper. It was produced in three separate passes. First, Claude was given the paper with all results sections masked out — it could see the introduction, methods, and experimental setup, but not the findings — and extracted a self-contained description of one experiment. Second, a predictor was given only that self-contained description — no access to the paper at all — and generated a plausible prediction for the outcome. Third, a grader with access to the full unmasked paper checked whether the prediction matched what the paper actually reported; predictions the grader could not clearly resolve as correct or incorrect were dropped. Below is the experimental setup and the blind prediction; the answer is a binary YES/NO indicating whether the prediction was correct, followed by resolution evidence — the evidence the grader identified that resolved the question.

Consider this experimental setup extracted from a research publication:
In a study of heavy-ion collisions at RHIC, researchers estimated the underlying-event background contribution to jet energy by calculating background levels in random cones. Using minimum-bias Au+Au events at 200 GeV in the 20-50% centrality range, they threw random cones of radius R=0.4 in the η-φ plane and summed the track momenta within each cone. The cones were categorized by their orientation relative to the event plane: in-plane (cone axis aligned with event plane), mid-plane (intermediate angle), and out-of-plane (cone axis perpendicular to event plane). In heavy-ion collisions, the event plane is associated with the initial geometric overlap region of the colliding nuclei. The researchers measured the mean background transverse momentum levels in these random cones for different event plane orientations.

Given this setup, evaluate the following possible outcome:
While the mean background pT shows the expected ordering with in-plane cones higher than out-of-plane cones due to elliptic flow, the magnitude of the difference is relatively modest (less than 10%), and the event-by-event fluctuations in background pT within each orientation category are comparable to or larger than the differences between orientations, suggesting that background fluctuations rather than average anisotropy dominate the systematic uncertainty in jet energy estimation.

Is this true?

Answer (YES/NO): NO